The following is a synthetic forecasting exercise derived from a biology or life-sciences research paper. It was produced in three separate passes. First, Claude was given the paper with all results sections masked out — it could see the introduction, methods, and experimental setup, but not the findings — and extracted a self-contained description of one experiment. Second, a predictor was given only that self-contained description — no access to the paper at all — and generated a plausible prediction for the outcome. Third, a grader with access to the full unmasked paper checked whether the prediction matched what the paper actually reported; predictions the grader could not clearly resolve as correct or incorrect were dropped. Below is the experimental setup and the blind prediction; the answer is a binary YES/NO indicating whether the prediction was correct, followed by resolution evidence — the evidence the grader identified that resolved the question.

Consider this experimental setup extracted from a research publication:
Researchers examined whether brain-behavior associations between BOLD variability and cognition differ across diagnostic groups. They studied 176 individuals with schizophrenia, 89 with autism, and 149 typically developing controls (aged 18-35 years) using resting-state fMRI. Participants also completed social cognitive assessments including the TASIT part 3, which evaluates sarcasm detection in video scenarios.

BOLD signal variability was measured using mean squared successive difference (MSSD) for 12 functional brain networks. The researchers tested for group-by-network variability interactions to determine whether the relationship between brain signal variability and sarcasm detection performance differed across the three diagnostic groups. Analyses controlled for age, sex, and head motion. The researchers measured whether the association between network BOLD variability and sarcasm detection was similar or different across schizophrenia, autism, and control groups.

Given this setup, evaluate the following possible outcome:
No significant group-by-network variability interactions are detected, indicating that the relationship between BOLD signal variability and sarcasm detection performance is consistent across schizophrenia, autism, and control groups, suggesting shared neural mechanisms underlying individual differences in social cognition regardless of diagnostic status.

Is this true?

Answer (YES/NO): YES